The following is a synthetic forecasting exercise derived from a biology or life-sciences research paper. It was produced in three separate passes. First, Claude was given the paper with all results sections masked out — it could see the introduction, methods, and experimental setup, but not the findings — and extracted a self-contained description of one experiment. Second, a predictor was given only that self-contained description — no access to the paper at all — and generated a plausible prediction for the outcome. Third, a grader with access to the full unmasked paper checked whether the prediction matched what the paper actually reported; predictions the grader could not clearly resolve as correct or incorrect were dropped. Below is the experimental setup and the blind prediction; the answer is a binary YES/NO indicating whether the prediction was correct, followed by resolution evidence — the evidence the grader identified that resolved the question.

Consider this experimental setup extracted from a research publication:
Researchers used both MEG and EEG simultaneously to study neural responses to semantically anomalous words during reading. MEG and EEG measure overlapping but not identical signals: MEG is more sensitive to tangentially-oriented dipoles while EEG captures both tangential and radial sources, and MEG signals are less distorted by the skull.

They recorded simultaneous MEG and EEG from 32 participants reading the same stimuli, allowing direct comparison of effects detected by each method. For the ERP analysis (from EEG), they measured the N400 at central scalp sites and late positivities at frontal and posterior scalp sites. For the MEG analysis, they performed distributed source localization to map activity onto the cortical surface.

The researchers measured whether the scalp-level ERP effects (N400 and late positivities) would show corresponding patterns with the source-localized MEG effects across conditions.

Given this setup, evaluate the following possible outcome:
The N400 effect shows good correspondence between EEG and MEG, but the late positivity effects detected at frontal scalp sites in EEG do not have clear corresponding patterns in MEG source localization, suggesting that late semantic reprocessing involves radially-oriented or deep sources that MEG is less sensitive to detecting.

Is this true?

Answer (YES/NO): NO